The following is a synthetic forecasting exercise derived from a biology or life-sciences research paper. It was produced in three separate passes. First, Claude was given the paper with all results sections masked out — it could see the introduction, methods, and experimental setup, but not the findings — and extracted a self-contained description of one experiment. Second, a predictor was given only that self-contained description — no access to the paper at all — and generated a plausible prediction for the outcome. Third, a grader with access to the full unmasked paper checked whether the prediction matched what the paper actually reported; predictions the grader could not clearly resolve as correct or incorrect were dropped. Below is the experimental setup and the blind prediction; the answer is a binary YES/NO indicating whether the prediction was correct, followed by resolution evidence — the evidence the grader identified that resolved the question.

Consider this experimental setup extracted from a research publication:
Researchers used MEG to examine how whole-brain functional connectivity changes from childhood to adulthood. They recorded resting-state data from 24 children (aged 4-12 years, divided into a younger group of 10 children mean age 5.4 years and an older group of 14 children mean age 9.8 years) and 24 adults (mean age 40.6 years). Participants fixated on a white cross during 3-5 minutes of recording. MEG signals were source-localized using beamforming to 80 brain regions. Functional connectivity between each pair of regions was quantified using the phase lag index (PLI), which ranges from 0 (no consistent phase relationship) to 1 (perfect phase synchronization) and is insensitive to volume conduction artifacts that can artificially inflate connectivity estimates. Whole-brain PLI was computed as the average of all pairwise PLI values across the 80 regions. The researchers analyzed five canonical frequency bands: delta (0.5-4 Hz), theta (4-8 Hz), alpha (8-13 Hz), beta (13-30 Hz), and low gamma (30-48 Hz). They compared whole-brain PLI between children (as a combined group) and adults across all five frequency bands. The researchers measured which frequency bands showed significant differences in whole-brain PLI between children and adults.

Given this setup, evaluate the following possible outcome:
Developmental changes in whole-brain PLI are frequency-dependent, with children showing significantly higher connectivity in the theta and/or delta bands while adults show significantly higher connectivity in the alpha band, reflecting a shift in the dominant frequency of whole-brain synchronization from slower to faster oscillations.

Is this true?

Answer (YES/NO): NO